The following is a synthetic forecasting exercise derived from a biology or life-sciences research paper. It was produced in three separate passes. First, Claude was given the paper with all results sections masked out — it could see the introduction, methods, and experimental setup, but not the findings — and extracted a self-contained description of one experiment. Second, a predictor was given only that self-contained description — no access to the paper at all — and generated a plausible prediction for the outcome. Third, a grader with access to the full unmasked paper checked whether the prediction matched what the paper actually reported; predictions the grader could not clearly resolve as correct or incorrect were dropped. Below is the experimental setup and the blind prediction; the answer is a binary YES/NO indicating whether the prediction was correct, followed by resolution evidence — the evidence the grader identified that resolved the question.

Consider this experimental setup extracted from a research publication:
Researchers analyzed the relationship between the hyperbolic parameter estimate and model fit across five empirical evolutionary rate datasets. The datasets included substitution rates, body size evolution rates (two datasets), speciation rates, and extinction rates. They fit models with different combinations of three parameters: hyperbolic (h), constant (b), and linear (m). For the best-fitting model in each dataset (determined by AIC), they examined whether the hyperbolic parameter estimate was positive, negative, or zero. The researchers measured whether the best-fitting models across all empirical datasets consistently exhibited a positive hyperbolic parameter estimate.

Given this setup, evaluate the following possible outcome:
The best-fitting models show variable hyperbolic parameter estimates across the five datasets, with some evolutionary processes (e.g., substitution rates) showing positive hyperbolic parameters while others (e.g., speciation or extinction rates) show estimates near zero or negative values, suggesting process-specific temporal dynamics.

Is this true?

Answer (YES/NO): NO